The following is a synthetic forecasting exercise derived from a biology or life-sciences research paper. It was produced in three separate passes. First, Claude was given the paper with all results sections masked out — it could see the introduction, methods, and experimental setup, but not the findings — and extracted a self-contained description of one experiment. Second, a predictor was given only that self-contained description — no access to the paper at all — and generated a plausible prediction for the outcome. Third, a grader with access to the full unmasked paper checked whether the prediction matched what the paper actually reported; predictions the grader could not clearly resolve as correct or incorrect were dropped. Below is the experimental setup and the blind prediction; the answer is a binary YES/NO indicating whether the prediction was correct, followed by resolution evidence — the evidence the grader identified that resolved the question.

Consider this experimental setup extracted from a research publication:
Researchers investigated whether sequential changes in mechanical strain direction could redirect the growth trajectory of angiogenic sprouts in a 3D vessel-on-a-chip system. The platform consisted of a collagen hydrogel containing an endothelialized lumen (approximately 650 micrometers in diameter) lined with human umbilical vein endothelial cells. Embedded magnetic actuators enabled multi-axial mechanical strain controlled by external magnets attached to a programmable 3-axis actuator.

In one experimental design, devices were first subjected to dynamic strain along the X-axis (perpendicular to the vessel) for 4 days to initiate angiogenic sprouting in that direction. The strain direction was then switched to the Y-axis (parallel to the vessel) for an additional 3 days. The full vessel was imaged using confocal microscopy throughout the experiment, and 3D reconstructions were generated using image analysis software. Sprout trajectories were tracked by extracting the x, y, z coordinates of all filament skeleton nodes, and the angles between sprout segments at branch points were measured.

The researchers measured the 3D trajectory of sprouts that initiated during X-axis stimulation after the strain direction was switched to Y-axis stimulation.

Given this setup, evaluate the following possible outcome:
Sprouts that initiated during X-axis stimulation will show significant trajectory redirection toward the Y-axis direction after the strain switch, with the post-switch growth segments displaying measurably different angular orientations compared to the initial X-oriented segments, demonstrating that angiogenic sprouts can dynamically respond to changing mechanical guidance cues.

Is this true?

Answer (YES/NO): YES